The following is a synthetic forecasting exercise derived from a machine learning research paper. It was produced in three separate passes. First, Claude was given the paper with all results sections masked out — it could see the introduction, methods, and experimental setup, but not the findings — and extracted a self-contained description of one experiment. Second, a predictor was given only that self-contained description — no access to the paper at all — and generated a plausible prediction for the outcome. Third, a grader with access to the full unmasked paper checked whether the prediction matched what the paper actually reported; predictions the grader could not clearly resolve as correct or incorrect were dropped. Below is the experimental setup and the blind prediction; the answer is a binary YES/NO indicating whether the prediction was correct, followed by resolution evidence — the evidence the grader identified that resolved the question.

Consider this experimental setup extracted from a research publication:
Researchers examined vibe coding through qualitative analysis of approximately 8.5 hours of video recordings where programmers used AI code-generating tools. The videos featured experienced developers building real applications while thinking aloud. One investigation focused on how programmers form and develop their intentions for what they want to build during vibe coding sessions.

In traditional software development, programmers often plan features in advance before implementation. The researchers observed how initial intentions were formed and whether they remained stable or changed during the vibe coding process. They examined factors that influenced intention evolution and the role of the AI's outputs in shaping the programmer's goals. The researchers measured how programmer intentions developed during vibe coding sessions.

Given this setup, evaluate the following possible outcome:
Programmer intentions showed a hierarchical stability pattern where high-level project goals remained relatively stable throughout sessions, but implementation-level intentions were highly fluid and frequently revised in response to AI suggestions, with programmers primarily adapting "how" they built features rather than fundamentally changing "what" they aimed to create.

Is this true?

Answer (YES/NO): NO